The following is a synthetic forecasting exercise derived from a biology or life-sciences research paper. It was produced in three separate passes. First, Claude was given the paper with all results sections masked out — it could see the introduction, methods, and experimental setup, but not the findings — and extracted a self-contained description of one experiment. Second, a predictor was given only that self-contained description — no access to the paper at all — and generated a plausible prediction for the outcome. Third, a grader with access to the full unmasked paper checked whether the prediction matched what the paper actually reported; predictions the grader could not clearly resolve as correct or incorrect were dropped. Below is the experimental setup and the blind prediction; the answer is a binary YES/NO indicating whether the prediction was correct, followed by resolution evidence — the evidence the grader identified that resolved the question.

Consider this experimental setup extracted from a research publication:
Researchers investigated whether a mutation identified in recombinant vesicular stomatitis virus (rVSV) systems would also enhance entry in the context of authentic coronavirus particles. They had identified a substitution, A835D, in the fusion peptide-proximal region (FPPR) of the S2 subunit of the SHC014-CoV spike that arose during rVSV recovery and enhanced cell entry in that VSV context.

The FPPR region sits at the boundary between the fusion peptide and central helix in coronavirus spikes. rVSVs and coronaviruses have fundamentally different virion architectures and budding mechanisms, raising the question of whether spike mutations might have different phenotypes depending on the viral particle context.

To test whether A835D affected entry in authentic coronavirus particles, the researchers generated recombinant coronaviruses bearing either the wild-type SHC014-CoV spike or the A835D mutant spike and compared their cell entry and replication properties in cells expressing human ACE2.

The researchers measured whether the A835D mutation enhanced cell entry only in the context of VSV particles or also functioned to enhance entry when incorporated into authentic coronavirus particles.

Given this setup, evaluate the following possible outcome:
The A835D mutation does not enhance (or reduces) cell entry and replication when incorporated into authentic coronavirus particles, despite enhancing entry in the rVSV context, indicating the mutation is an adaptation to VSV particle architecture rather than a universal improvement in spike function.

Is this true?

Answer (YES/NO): NO